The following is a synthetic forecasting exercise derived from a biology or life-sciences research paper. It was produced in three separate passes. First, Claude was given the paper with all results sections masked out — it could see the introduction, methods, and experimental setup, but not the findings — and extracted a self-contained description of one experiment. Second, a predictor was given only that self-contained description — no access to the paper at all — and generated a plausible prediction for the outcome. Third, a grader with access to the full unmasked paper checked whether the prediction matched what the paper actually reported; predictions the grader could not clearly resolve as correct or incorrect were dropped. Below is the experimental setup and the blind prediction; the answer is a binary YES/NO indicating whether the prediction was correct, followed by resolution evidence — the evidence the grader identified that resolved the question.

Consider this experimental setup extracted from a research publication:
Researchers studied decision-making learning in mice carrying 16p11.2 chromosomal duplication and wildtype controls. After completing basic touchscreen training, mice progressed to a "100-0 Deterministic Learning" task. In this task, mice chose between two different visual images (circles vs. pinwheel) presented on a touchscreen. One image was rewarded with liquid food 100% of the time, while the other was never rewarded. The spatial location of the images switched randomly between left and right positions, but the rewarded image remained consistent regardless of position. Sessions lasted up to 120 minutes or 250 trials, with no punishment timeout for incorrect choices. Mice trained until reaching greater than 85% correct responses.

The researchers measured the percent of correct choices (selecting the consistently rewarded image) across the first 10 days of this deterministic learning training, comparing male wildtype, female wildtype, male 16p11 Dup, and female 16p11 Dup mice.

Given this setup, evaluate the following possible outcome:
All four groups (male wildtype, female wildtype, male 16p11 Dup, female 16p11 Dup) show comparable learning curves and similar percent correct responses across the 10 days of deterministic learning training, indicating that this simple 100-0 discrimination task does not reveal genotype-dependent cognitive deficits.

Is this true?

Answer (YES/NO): NO